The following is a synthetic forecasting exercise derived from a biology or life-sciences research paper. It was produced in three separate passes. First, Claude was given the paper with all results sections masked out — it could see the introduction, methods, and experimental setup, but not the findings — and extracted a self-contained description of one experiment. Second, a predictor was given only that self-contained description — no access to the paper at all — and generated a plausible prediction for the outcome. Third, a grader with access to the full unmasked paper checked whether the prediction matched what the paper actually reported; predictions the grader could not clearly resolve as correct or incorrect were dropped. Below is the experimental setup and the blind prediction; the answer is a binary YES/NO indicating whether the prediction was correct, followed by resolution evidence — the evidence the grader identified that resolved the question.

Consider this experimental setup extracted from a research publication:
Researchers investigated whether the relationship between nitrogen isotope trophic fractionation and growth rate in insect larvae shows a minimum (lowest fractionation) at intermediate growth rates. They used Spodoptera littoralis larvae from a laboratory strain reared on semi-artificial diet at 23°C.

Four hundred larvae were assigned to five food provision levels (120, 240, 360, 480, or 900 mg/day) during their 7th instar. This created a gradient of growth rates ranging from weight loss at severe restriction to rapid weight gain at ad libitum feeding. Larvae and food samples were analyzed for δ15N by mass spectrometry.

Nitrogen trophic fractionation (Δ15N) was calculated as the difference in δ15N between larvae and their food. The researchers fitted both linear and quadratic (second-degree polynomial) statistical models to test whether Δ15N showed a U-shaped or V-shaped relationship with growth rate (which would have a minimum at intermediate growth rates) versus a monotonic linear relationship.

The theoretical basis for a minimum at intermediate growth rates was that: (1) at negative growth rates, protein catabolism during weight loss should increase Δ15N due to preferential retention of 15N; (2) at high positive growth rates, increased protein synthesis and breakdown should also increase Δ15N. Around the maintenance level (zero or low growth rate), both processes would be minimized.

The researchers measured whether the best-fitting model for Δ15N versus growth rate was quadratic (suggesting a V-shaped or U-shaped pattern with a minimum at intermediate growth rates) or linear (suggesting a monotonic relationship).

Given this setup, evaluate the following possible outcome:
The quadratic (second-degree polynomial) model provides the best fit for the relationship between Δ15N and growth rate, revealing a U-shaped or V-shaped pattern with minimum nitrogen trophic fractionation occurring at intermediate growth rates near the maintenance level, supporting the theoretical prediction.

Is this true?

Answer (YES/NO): NO